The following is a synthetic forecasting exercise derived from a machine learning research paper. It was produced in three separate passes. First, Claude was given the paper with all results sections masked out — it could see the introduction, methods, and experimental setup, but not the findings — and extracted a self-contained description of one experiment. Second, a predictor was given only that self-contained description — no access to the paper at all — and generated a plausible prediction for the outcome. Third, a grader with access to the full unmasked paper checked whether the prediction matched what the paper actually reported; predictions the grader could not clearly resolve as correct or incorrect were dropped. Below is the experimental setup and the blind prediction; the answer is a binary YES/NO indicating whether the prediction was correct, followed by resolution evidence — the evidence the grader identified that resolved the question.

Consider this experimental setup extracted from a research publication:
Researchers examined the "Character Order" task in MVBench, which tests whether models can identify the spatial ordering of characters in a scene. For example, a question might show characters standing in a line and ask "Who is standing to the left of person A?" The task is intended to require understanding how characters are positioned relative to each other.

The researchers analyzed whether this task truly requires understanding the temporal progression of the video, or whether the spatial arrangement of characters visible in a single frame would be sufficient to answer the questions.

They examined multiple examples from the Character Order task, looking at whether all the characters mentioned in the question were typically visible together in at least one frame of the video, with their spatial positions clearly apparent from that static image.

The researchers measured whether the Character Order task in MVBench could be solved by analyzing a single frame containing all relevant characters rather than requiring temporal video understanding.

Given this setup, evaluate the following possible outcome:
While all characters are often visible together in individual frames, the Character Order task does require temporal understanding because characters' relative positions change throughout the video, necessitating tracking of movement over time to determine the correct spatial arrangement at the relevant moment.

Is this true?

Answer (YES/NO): NO